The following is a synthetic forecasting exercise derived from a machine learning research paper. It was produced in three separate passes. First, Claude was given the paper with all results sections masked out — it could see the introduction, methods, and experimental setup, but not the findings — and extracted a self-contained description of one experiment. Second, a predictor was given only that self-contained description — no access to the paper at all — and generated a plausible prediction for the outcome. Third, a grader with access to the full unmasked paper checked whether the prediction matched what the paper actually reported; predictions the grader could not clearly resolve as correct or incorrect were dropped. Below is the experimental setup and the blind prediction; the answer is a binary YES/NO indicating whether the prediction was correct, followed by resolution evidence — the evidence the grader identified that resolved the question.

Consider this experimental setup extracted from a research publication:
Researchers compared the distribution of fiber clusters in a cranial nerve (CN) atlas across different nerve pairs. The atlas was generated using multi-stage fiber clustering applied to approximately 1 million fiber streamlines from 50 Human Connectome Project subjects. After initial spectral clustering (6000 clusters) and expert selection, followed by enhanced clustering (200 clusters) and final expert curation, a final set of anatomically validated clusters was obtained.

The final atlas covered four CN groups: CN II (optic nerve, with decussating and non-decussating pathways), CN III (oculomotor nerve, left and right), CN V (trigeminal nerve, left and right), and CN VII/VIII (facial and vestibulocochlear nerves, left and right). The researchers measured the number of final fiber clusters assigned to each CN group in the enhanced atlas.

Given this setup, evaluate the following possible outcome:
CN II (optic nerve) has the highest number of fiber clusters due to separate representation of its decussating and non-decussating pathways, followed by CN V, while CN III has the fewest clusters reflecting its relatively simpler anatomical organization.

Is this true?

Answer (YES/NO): NO